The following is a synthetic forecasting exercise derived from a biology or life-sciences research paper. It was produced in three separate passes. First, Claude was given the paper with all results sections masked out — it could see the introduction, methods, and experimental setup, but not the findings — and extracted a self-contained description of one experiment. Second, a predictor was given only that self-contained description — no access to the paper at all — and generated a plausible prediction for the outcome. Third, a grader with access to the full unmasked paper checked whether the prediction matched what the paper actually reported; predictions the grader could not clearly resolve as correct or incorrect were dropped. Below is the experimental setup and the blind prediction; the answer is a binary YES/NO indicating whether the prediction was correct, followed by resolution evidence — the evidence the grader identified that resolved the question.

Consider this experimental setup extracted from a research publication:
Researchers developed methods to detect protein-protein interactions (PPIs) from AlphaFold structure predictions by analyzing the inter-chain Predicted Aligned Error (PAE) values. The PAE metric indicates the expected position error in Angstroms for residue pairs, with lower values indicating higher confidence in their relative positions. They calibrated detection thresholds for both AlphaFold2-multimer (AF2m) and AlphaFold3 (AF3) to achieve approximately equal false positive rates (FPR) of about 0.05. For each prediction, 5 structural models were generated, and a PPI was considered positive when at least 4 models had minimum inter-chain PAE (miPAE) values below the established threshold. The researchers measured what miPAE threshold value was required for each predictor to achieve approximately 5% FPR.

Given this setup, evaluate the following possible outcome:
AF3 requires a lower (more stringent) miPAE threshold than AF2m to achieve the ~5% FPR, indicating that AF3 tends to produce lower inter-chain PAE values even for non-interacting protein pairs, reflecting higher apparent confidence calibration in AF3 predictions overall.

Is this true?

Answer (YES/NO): YES